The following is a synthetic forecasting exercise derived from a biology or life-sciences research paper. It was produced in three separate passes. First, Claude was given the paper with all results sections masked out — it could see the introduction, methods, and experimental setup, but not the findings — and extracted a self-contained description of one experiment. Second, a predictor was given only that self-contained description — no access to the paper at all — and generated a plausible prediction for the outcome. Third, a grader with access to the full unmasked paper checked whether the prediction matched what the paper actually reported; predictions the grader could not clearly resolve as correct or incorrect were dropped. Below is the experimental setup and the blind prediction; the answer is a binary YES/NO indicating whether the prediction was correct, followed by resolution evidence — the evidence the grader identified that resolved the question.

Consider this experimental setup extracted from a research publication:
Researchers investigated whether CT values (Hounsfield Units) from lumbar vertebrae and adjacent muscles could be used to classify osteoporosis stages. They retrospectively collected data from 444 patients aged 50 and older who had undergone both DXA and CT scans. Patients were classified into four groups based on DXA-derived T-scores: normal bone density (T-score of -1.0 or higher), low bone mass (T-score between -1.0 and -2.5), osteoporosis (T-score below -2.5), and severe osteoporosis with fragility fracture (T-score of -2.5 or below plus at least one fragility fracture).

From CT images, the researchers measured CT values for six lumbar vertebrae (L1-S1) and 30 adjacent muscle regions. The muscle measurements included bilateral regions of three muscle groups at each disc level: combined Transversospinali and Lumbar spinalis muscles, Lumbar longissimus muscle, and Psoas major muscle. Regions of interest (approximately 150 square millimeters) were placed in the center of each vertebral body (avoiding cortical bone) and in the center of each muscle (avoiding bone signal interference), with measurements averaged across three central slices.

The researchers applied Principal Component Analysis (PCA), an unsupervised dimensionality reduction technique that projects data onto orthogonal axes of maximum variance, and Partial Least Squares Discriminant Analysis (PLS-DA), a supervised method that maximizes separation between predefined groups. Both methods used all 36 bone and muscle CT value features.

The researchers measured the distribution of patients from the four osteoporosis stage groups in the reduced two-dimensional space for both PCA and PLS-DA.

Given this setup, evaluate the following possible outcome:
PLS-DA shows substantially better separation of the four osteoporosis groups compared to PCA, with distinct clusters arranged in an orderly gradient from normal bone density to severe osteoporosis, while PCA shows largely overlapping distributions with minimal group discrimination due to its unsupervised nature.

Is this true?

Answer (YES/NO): NO